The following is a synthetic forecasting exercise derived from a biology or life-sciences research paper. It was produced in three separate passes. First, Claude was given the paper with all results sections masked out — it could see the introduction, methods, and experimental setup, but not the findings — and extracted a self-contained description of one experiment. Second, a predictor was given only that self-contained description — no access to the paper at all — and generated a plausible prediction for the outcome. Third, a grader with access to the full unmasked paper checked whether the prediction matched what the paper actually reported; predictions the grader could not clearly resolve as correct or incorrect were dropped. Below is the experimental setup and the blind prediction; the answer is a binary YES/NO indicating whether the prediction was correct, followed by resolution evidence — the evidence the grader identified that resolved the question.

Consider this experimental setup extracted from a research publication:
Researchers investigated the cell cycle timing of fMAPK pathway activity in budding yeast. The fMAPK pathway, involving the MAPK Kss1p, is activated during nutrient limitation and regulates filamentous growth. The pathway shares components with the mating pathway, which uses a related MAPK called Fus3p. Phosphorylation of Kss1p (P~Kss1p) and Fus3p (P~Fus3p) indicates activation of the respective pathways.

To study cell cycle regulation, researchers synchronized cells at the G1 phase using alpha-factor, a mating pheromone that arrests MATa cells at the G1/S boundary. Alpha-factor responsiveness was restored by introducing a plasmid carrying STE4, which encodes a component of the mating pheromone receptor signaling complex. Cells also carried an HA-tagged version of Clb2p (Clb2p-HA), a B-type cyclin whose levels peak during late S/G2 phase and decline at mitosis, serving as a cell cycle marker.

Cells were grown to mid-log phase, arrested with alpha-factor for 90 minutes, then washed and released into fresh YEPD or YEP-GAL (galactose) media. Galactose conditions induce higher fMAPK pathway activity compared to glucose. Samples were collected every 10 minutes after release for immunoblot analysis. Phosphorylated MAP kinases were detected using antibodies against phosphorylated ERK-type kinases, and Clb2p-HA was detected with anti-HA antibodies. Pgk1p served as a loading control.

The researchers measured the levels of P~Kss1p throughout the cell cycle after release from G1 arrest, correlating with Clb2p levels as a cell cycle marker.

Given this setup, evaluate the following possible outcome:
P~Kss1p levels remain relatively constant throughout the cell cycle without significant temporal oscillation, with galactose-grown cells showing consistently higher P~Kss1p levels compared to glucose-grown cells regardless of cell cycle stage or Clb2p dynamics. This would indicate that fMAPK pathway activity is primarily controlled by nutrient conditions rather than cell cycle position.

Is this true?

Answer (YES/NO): NO